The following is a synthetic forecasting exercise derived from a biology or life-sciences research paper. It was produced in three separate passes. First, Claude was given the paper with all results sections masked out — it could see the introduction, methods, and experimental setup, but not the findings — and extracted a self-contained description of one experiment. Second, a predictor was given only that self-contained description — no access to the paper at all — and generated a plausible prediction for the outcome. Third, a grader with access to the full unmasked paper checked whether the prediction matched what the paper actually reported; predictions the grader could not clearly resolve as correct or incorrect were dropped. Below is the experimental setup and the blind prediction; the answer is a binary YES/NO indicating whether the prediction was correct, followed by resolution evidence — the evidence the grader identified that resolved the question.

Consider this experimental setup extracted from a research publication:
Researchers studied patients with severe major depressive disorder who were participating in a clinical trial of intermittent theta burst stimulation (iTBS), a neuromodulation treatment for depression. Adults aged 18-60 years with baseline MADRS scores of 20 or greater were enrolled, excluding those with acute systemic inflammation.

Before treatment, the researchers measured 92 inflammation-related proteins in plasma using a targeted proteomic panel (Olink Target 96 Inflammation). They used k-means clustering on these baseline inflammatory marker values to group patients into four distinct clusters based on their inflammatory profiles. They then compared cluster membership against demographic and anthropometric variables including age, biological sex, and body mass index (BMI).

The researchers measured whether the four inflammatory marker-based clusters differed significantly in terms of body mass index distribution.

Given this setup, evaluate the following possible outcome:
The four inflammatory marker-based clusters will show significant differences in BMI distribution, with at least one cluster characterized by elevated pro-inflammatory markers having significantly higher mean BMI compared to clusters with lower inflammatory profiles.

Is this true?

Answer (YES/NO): NO